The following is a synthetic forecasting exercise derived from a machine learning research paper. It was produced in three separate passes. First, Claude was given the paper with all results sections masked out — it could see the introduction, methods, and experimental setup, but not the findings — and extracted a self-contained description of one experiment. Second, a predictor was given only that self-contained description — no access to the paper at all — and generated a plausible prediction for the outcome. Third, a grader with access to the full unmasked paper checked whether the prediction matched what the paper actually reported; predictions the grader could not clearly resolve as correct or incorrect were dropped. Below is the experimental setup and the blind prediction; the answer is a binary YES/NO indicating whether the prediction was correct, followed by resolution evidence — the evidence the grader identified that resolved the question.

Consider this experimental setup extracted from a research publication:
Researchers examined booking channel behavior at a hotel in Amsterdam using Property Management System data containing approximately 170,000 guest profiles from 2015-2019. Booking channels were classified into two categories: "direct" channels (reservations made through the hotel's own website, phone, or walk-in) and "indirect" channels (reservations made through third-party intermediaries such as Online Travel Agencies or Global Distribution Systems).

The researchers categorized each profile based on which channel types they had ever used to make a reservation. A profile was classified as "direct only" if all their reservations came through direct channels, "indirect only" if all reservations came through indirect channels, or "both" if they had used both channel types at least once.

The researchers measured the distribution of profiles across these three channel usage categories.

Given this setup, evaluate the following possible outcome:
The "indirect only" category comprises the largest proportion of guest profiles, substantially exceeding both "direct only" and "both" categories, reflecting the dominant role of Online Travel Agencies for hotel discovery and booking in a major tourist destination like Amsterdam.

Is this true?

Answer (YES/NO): YES